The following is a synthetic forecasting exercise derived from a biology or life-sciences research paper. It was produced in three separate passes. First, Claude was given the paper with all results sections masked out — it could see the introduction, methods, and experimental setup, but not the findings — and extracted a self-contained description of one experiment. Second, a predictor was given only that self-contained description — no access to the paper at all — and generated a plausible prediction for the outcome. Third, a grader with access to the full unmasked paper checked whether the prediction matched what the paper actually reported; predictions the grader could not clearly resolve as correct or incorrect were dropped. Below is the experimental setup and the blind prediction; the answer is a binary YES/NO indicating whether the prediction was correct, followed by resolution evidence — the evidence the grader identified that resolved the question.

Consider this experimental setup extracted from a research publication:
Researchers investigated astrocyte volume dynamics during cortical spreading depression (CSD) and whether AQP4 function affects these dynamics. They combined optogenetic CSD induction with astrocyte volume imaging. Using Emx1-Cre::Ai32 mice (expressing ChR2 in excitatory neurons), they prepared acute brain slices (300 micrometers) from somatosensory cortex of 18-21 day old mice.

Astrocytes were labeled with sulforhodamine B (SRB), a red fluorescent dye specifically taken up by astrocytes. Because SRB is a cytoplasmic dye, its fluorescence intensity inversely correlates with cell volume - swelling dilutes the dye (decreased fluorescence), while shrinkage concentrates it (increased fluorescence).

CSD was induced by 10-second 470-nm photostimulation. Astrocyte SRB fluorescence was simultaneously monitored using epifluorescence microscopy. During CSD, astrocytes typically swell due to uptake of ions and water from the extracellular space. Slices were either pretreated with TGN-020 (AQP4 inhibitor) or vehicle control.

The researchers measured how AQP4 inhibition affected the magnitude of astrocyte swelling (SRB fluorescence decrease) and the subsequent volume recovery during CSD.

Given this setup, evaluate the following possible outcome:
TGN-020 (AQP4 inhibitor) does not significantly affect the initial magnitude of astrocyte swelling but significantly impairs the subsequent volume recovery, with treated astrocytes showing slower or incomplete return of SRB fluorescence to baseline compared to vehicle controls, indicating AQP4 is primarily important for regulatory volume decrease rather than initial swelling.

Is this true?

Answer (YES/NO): NO